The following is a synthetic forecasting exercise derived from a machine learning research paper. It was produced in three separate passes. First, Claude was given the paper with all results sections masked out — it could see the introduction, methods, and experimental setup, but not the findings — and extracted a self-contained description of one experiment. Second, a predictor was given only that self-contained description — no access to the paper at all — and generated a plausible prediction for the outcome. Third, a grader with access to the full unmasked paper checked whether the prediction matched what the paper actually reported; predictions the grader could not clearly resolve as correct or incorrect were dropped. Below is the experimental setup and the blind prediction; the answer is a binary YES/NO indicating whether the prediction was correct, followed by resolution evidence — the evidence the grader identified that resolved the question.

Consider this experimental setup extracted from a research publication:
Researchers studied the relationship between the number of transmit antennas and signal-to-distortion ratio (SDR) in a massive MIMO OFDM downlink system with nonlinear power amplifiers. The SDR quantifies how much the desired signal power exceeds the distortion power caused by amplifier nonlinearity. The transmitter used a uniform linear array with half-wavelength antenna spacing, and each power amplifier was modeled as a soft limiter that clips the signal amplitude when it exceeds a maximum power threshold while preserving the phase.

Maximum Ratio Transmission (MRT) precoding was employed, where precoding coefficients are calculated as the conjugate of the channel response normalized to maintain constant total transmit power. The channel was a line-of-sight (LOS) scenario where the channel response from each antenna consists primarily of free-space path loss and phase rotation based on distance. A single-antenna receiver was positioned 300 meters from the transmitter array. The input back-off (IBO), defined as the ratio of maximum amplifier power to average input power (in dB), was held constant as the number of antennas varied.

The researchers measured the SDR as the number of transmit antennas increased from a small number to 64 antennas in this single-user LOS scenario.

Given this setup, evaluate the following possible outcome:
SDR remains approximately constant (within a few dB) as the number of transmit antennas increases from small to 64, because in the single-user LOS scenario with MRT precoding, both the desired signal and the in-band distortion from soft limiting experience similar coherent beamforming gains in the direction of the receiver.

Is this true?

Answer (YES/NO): YES